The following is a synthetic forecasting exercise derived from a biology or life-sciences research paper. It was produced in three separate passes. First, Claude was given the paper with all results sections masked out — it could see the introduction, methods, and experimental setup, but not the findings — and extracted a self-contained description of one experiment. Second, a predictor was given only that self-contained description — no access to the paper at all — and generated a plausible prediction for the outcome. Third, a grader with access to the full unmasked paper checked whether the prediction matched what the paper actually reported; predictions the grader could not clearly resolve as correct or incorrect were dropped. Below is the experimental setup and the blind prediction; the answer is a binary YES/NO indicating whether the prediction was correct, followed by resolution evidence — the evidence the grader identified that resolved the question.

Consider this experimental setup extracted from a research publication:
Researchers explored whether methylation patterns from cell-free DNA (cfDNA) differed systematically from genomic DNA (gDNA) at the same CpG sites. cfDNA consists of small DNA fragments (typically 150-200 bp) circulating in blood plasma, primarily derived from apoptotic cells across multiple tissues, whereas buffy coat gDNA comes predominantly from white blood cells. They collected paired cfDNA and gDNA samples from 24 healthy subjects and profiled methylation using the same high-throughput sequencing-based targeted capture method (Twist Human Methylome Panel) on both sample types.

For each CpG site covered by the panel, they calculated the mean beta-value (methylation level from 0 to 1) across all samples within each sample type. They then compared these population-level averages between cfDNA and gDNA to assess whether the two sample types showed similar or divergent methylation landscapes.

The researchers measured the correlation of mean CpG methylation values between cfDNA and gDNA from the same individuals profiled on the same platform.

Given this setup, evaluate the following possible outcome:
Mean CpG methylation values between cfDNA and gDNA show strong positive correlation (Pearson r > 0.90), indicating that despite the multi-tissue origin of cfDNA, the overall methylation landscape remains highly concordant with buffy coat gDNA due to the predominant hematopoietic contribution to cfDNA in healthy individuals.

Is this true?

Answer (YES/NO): YES